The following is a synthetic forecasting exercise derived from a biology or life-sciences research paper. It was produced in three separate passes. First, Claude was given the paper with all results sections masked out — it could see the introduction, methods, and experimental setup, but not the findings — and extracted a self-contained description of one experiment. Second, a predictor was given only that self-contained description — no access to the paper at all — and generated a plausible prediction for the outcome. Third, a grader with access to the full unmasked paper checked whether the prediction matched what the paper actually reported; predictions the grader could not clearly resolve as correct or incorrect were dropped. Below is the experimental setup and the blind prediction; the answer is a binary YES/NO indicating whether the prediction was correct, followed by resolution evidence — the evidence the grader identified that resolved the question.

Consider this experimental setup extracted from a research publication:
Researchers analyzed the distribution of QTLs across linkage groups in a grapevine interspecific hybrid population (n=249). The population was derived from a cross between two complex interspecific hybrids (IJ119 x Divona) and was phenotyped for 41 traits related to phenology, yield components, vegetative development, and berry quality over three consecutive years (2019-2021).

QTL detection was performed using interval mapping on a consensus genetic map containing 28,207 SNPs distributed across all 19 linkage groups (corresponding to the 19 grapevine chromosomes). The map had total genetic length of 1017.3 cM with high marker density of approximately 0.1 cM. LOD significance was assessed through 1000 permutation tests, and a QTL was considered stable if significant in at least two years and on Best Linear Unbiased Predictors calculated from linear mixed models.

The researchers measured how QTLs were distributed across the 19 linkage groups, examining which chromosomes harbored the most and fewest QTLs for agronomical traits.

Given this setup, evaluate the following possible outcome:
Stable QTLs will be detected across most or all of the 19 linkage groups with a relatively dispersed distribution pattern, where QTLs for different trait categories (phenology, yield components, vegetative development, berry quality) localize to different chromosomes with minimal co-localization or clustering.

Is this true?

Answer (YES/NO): NO